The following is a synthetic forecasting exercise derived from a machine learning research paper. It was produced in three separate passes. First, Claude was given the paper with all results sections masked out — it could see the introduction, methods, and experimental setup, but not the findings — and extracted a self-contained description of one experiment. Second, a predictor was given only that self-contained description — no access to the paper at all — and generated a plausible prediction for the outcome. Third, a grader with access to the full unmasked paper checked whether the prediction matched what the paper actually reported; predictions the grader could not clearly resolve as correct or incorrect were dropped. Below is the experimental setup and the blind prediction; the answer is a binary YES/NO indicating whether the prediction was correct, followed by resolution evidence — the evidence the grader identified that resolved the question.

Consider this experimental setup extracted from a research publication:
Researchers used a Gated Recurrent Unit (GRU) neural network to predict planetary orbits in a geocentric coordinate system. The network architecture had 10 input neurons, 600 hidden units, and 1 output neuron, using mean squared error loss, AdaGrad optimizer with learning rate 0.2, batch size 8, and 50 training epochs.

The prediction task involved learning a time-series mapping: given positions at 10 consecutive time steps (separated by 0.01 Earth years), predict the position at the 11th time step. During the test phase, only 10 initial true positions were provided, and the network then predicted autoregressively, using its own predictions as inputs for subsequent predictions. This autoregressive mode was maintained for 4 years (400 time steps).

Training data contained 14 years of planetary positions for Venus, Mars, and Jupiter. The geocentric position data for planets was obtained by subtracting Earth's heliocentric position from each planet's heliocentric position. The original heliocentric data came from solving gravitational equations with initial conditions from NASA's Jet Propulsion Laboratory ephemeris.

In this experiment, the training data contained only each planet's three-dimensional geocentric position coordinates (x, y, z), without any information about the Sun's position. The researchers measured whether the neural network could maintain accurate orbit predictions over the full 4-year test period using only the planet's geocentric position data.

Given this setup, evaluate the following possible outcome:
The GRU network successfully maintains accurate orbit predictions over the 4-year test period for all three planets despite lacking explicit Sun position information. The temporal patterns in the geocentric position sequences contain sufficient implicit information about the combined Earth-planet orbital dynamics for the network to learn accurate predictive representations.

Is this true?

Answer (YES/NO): NO